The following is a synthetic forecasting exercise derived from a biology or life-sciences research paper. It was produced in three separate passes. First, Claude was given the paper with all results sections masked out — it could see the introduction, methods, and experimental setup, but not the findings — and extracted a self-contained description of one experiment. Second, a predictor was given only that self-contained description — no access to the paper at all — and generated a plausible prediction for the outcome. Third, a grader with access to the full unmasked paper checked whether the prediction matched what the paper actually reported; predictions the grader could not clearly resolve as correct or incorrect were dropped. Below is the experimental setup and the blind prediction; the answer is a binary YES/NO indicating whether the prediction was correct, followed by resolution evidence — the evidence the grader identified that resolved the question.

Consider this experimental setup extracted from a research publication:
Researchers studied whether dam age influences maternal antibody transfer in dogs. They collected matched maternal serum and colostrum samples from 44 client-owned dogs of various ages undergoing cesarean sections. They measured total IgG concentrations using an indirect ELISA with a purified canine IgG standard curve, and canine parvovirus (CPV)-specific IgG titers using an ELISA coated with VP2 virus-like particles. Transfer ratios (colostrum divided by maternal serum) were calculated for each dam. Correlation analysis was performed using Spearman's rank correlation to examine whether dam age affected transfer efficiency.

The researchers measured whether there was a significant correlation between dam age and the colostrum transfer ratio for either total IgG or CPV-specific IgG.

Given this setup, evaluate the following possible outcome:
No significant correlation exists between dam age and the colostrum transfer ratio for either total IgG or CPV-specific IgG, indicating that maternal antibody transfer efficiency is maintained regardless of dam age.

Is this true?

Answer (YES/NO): YES